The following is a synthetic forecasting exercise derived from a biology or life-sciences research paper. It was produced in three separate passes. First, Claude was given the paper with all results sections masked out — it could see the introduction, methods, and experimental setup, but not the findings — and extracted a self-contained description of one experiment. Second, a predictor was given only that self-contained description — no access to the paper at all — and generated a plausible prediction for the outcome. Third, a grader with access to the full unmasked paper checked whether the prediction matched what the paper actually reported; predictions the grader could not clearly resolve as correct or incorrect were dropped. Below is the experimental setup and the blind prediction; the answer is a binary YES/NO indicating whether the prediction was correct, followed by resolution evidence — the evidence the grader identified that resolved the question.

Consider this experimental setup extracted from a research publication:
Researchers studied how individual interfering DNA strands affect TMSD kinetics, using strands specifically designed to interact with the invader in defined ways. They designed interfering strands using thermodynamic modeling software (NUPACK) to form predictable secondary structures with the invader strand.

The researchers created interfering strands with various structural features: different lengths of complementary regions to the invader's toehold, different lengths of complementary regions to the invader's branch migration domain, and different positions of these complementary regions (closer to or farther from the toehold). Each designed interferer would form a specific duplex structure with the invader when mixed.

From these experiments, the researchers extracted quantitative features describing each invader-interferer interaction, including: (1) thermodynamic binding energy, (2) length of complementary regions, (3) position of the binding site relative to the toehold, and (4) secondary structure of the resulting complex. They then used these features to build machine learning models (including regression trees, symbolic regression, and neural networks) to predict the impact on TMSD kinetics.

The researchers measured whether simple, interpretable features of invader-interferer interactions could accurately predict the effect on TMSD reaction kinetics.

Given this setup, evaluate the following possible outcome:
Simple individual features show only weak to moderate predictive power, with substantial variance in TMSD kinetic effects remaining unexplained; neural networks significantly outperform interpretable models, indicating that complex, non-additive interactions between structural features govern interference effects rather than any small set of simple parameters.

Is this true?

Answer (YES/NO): NO